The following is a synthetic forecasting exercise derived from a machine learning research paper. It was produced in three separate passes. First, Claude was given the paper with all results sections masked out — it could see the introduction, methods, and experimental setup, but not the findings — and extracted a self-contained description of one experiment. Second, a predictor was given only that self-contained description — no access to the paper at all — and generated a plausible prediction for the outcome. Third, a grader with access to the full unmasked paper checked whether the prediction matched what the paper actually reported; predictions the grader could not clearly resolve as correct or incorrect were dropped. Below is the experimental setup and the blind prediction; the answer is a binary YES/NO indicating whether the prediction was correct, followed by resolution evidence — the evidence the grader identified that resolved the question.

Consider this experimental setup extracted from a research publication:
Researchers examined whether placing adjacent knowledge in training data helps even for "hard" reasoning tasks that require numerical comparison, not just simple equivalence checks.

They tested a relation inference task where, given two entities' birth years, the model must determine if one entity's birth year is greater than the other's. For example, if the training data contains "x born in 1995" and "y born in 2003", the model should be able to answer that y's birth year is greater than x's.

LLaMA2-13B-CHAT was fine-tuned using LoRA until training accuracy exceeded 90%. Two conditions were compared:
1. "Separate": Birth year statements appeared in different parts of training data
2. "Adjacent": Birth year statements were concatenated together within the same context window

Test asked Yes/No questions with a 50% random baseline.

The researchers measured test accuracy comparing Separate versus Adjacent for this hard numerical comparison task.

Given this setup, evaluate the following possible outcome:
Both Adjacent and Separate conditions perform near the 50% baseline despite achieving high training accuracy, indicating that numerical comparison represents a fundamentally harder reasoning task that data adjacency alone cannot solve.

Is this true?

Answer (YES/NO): YES